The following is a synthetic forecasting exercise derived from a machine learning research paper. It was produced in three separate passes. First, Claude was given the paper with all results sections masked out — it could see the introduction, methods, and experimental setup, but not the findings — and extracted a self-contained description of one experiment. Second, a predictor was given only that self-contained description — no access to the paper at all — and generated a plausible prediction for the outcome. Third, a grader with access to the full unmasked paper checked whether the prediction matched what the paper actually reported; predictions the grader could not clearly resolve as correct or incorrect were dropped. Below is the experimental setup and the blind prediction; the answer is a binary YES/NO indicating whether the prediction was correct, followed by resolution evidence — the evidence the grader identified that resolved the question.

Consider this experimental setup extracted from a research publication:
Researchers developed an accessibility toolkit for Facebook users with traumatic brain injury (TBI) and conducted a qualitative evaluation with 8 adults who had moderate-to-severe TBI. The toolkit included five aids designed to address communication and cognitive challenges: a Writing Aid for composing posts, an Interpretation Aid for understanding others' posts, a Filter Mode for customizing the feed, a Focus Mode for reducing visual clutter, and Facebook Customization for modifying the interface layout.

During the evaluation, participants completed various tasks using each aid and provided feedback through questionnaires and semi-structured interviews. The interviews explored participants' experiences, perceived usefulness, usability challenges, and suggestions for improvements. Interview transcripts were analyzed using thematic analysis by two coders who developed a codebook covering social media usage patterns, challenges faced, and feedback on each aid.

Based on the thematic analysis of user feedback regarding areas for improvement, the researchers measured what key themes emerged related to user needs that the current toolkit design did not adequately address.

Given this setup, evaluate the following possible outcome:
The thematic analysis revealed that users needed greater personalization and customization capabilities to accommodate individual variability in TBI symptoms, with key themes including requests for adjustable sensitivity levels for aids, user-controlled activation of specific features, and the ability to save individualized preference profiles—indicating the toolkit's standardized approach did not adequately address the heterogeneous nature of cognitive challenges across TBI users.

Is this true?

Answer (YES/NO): NO